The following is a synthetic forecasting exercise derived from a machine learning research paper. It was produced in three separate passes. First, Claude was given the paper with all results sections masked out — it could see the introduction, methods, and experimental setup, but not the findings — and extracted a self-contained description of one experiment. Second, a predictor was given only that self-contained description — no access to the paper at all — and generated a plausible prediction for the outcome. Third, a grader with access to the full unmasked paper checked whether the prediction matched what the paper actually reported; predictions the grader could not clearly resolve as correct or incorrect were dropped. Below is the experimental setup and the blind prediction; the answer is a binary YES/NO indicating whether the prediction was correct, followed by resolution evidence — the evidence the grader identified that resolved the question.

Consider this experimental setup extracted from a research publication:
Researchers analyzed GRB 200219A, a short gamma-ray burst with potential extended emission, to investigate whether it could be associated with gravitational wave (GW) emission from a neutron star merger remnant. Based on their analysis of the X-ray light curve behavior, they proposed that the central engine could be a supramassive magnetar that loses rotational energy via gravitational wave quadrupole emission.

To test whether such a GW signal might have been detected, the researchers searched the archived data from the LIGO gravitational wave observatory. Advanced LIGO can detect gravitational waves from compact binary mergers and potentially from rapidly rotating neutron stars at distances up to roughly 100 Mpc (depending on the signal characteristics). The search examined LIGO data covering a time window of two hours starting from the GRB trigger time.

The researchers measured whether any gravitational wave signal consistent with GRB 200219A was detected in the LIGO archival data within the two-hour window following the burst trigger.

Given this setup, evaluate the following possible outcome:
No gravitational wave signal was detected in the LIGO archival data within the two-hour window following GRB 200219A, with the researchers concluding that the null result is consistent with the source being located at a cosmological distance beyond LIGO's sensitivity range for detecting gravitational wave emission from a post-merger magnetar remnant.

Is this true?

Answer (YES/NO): YES